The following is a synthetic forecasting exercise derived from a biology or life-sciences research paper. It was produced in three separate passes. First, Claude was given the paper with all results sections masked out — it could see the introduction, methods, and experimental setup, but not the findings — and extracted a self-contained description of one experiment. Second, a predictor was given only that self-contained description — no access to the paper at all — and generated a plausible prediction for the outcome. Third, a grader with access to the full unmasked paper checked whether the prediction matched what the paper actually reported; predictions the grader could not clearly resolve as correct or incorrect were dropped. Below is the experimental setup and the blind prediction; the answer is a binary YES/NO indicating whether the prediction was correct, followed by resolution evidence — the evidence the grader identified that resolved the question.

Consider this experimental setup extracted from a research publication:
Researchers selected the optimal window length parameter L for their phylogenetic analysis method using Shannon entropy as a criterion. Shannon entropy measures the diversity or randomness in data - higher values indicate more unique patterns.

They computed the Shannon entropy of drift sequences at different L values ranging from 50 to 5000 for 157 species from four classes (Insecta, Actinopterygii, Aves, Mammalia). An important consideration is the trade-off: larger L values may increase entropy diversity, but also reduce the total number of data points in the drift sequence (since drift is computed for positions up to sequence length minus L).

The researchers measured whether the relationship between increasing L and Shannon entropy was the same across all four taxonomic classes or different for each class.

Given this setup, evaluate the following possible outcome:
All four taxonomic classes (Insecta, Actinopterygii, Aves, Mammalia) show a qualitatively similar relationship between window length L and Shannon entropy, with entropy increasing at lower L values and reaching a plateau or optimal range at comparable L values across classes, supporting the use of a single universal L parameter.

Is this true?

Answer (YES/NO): YES